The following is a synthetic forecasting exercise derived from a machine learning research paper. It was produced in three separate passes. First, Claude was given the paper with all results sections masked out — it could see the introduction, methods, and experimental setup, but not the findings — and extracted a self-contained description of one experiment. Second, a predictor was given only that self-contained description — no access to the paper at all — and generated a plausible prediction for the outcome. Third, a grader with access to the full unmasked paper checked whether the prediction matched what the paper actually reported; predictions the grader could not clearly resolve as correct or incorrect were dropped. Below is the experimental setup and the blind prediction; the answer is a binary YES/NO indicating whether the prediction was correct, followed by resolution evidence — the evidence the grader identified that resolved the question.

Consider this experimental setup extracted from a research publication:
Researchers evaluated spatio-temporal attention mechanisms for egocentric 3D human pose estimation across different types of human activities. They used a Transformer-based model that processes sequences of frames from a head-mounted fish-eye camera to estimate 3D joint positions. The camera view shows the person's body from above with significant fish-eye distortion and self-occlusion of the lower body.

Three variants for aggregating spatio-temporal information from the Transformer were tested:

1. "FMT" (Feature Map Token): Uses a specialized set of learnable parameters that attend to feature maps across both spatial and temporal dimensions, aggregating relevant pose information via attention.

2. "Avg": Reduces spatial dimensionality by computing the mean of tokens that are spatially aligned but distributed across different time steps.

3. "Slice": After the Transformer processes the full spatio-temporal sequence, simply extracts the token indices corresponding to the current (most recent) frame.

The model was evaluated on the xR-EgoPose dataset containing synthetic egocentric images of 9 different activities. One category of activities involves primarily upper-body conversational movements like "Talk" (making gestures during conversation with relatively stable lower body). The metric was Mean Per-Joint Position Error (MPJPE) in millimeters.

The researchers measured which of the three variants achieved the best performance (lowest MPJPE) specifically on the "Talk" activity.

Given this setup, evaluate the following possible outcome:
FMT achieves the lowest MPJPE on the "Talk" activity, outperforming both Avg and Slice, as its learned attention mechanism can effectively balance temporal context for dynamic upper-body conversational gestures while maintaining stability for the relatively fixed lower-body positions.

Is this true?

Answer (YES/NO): NO